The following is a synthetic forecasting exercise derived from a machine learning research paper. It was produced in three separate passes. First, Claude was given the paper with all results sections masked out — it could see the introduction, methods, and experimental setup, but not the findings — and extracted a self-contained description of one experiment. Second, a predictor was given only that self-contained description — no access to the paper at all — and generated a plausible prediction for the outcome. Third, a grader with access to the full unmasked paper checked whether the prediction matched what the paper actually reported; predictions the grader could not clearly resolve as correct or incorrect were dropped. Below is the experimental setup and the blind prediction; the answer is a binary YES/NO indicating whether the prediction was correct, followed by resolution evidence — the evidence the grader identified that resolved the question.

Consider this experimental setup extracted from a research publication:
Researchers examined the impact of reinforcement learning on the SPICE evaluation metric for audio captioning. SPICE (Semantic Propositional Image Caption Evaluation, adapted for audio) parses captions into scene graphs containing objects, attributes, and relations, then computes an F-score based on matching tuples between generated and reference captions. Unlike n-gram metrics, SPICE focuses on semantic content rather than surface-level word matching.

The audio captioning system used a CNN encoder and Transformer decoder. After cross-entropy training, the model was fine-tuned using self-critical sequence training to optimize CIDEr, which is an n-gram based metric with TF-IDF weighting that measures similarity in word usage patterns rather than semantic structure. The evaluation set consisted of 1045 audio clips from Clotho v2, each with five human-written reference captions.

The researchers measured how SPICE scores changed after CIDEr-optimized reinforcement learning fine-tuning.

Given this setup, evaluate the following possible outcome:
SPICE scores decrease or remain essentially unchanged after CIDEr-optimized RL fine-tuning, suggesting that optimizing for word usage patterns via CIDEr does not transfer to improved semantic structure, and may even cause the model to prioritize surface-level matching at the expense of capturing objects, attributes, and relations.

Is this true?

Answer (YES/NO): NO